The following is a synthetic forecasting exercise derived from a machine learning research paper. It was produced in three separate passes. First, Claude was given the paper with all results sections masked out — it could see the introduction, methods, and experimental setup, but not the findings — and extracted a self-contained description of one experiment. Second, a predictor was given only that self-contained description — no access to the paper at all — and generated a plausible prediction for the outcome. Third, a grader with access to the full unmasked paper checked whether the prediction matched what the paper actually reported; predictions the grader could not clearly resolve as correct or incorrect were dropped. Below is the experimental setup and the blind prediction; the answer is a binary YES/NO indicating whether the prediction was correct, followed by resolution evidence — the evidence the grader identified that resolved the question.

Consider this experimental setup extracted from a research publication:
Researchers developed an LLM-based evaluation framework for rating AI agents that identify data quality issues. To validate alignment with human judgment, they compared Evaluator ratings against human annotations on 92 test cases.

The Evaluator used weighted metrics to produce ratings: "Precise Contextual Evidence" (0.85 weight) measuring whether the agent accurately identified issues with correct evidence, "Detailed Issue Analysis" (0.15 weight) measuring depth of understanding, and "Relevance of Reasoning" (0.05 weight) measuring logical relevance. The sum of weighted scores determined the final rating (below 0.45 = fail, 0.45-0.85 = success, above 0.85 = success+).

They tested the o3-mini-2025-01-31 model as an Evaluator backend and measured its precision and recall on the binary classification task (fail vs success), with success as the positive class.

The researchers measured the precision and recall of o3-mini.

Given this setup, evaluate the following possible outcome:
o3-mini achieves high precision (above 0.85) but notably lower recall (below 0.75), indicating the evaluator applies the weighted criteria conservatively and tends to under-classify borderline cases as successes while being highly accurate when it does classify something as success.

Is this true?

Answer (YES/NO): YES